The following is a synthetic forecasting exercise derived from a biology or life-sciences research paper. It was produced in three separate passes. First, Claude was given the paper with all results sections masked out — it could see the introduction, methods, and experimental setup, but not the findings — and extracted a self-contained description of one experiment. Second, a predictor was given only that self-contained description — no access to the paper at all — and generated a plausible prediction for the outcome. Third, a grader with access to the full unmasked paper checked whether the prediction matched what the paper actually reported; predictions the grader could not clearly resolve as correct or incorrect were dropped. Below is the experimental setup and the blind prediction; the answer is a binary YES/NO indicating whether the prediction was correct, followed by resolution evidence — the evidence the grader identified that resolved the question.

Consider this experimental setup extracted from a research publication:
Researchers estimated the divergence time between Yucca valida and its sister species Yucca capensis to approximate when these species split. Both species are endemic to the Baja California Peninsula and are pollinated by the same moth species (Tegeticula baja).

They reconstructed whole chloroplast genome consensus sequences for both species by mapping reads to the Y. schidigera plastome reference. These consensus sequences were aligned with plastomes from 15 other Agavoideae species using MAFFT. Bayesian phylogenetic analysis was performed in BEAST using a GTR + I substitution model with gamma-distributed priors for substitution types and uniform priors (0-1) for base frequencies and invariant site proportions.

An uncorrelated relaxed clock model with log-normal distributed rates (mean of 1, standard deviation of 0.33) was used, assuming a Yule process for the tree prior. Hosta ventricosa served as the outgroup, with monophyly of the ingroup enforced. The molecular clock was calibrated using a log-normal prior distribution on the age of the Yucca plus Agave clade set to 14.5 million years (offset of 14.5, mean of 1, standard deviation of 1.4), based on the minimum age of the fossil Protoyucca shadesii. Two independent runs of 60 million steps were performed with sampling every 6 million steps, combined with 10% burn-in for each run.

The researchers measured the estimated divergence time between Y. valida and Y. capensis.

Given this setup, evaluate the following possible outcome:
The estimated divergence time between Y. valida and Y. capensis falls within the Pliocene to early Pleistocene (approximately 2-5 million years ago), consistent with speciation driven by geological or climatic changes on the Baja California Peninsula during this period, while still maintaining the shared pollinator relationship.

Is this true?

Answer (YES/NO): NO